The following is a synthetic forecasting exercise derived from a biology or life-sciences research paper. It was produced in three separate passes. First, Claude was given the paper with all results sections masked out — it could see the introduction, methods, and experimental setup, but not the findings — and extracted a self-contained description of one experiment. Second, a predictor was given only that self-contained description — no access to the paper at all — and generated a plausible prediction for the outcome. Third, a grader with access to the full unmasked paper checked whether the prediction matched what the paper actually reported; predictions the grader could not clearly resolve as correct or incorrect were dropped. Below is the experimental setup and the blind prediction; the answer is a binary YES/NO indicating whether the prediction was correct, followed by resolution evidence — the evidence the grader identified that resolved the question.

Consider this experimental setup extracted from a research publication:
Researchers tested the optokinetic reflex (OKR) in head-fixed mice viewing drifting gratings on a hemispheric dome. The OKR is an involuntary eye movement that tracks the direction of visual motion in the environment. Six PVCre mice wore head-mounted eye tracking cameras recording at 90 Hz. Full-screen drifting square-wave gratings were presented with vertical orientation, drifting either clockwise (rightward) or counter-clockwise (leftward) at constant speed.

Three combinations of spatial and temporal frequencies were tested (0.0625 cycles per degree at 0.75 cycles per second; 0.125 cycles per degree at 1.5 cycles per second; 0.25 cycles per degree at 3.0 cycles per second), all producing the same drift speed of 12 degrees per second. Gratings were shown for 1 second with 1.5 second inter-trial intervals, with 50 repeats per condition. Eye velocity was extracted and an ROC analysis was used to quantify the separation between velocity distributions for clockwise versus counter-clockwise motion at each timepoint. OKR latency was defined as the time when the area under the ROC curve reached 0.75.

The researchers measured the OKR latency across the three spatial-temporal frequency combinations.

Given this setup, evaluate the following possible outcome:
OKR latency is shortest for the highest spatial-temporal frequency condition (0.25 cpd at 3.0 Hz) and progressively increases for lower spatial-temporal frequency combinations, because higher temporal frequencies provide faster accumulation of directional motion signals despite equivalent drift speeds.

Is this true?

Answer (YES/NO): NO